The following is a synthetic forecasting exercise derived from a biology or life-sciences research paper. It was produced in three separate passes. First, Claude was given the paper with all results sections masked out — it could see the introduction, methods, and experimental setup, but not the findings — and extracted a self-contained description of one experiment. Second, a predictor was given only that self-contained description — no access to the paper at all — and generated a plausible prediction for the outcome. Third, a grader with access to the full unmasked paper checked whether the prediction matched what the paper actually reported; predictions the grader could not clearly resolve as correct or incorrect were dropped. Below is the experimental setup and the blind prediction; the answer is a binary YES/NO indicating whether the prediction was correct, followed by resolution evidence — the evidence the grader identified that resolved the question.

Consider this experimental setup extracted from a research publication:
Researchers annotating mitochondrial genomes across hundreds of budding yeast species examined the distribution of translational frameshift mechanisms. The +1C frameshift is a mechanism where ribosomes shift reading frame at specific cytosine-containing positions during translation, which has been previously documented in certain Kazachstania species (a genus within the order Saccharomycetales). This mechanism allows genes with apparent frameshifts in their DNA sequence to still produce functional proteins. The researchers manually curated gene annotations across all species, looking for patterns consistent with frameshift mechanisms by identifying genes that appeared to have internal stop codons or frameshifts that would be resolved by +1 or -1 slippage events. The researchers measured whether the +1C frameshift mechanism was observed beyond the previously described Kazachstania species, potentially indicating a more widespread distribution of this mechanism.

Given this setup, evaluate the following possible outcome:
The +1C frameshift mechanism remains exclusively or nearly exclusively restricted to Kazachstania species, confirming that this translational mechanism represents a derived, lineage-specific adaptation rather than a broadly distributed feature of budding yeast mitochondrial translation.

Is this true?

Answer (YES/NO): YES